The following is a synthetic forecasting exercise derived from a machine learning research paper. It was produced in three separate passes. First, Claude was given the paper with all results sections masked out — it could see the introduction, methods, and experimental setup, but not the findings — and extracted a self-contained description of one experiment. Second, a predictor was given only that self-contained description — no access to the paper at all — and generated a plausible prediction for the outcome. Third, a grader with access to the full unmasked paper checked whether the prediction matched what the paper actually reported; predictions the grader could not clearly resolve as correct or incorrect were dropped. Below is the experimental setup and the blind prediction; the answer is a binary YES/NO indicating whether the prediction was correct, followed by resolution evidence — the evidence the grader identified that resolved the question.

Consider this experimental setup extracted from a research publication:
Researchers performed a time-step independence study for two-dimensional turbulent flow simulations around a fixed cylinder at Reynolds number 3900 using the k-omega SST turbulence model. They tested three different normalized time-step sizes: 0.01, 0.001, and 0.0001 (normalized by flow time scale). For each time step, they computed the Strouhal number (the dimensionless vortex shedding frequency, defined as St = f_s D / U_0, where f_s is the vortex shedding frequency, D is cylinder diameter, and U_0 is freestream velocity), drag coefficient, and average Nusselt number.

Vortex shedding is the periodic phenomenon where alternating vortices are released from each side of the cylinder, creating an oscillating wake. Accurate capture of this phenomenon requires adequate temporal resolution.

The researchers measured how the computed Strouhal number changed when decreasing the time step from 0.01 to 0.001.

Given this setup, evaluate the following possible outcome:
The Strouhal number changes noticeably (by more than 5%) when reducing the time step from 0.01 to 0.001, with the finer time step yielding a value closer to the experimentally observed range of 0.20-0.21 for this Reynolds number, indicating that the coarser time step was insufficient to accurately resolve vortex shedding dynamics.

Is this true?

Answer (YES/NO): YES